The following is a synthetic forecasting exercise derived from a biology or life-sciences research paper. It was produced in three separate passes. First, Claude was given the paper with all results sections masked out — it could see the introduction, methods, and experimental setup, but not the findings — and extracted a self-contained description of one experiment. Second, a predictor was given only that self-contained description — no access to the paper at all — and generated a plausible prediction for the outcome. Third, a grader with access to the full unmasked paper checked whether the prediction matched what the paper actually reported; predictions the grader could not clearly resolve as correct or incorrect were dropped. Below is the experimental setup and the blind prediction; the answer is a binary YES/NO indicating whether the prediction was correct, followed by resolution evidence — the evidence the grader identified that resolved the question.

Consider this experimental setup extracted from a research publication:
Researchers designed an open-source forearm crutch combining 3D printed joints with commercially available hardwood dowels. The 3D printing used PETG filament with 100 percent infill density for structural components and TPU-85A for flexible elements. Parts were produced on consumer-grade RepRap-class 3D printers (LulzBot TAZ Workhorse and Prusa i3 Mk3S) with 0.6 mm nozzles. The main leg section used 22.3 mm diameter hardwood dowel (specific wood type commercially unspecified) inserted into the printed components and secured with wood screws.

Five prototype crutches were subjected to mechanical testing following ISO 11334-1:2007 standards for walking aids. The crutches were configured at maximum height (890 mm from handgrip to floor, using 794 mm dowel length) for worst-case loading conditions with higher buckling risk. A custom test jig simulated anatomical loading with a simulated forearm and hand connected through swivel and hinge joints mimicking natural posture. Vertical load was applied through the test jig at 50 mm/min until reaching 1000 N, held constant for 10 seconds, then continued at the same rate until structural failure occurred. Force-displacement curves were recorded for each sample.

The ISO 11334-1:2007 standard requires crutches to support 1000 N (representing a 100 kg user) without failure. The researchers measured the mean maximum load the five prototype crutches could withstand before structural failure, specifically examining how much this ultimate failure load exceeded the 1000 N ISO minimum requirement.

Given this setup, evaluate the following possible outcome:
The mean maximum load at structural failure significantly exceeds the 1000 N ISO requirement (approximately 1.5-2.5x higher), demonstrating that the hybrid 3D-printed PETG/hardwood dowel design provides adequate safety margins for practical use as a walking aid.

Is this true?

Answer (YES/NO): YES